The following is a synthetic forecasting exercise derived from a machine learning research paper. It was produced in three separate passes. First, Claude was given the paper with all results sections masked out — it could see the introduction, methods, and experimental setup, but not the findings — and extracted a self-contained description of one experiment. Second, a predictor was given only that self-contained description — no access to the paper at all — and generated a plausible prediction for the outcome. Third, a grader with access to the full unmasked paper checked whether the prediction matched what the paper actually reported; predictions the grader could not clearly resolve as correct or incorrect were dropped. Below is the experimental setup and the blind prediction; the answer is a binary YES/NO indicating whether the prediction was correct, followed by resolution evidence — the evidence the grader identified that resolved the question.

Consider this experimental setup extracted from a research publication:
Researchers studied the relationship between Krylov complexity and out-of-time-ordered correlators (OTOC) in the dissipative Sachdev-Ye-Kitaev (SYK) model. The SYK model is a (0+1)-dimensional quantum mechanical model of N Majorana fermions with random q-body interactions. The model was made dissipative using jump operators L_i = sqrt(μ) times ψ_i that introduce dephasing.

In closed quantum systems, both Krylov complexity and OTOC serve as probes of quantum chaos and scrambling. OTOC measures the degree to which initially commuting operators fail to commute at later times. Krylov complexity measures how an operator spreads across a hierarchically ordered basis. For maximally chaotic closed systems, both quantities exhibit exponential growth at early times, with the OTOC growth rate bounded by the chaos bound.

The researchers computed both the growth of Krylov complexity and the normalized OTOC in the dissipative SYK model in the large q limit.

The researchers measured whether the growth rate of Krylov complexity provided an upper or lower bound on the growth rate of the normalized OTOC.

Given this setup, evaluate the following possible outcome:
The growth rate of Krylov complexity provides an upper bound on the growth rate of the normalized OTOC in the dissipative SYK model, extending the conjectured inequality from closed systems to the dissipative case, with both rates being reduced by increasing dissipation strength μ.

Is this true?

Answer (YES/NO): YES